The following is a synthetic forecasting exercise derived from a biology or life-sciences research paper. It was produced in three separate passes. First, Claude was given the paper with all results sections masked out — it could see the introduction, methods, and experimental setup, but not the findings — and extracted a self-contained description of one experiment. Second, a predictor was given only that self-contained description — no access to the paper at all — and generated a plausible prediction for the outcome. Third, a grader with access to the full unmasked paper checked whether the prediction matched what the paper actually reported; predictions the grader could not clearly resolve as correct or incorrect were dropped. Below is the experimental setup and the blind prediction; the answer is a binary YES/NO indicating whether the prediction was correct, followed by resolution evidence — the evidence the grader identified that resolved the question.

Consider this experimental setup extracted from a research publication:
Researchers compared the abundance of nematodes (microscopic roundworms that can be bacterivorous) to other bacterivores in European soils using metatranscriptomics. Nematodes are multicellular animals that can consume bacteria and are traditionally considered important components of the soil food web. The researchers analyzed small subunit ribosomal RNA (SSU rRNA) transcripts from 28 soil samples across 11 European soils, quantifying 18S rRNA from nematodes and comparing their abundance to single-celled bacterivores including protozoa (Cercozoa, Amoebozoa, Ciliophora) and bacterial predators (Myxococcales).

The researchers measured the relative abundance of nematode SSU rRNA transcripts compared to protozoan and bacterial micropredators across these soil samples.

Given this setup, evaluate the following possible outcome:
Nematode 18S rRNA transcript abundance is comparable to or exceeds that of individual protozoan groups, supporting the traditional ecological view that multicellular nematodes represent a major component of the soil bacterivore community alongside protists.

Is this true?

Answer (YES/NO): NO